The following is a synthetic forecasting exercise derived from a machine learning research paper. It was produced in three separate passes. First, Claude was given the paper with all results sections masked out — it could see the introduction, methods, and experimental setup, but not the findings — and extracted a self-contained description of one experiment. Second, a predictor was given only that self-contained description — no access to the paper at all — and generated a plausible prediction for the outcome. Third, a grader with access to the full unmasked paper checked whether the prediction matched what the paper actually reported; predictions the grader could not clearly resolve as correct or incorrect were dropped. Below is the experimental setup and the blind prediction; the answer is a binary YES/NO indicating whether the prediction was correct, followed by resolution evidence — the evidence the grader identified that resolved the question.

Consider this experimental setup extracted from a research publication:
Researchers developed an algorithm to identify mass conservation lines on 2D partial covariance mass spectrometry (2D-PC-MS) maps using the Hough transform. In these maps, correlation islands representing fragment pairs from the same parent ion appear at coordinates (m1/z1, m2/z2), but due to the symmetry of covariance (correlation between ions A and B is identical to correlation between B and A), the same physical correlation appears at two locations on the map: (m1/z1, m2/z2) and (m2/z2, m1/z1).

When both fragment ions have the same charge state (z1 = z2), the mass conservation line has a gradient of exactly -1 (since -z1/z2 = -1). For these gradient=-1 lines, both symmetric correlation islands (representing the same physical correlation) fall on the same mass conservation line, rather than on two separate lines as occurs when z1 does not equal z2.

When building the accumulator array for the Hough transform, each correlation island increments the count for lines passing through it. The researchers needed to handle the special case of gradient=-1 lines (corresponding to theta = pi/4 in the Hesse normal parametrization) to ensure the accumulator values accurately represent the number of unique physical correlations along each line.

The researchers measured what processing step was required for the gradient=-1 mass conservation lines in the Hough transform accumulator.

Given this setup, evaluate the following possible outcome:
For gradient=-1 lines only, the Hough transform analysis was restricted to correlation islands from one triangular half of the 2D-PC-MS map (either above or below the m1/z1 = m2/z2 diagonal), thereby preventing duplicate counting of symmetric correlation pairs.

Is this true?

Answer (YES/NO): NO